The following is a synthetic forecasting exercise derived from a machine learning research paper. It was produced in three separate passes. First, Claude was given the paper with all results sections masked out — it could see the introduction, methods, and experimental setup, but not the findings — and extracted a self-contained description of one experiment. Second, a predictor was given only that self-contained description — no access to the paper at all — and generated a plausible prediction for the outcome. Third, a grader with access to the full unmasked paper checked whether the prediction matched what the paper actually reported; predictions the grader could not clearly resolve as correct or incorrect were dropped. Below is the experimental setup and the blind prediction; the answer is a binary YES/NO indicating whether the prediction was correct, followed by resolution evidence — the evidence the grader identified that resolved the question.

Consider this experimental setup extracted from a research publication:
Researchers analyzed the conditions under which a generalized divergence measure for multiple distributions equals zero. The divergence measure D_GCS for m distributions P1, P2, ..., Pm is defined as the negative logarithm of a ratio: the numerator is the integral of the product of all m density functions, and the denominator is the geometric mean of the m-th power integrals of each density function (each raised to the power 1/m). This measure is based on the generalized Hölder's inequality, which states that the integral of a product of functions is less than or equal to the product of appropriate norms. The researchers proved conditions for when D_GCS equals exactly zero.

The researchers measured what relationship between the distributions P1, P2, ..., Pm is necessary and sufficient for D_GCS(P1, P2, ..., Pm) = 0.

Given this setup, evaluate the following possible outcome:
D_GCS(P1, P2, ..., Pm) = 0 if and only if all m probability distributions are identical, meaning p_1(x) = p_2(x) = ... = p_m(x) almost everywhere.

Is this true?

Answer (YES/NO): NO